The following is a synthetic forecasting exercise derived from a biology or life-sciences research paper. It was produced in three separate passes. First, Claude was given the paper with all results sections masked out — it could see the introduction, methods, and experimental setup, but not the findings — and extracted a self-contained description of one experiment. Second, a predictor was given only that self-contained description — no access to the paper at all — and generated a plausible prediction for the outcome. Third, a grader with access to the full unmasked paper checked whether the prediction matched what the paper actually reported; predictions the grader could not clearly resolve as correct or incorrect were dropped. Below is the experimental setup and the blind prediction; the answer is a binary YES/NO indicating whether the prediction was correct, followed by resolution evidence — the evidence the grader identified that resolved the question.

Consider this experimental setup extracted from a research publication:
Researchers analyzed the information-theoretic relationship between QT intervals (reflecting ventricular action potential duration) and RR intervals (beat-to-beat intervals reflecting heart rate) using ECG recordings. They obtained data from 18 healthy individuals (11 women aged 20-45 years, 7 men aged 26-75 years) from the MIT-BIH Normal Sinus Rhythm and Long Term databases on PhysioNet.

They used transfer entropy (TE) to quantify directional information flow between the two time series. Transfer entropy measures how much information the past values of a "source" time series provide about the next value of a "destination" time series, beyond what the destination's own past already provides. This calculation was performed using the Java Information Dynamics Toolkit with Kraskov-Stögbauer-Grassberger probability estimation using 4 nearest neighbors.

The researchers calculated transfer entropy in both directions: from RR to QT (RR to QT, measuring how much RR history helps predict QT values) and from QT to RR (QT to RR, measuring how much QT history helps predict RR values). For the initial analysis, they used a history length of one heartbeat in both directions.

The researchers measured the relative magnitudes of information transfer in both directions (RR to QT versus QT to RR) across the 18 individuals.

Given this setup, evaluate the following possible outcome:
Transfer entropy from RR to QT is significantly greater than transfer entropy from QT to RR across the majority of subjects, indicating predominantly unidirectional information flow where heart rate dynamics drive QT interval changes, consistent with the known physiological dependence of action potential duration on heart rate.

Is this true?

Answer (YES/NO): YES